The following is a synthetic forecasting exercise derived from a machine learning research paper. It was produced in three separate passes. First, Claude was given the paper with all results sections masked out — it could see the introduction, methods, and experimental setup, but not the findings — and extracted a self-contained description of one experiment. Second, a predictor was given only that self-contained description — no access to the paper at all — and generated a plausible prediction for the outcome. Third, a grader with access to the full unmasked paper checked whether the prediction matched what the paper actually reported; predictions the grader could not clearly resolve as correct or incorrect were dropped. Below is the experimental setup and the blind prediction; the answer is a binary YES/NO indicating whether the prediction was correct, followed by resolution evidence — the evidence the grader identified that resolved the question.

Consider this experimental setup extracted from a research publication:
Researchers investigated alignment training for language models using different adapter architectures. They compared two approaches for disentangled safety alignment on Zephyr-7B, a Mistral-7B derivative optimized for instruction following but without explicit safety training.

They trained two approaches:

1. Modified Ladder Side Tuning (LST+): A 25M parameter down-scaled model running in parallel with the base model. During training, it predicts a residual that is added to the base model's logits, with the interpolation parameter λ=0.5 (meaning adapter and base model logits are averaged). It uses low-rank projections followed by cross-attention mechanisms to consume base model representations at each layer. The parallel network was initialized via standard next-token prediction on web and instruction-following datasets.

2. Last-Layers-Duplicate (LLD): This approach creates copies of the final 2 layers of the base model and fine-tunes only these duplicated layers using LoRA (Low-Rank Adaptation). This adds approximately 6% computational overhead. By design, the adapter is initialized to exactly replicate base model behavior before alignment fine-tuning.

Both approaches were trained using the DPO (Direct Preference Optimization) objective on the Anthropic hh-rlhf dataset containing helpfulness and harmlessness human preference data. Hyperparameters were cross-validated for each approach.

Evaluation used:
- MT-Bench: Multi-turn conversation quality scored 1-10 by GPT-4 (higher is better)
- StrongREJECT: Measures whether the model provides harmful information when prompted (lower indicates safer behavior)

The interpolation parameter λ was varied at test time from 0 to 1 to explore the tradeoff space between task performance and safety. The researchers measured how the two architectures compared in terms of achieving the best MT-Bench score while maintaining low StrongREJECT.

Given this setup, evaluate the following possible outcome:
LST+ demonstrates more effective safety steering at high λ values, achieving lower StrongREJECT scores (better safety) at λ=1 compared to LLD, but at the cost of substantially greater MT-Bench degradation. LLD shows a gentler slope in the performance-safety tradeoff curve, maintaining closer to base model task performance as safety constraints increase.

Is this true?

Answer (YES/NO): NO